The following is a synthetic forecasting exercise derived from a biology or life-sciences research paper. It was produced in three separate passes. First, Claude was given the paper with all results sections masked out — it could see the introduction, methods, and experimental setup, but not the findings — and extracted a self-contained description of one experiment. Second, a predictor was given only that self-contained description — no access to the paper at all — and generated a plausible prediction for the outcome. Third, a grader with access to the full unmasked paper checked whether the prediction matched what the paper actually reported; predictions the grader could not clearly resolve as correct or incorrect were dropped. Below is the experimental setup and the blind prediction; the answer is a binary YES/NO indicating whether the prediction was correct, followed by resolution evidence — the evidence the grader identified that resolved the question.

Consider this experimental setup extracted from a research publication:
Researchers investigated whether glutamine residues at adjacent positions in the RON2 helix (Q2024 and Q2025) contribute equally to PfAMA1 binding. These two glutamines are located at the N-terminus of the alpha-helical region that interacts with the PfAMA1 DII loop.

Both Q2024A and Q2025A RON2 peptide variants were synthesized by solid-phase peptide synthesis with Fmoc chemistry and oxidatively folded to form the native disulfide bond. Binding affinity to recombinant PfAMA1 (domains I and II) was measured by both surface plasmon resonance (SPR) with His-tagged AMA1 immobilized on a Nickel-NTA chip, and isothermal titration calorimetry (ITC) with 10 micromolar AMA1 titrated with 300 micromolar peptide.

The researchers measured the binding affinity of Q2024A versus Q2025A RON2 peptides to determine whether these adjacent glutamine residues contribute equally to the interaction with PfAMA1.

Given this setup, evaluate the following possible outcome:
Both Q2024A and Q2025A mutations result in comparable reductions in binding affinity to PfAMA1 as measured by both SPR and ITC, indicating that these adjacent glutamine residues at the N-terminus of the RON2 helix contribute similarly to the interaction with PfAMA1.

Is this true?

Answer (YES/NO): NO